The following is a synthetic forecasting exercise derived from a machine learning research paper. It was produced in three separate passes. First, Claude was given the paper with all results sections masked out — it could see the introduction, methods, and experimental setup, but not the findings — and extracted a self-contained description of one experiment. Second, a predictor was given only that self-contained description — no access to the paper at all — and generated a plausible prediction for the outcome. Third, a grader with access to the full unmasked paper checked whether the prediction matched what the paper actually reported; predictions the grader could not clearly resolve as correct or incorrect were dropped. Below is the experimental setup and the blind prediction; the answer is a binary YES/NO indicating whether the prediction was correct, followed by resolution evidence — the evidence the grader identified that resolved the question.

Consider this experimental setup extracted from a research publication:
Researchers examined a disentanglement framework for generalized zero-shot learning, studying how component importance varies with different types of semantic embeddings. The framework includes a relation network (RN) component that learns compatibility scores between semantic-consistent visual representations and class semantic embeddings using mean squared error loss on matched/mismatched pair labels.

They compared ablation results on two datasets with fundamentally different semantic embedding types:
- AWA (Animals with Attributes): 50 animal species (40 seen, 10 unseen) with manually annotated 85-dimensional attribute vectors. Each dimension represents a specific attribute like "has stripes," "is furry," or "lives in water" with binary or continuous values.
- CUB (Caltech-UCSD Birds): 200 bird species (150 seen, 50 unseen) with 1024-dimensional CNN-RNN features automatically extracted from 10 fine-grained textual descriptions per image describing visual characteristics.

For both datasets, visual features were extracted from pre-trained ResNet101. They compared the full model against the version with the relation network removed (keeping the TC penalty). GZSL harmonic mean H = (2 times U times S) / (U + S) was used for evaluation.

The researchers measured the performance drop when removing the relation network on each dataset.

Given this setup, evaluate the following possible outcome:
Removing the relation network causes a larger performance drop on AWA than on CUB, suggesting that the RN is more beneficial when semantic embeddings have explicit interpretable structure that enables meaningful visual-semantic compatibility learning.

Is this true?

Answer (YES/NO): NO